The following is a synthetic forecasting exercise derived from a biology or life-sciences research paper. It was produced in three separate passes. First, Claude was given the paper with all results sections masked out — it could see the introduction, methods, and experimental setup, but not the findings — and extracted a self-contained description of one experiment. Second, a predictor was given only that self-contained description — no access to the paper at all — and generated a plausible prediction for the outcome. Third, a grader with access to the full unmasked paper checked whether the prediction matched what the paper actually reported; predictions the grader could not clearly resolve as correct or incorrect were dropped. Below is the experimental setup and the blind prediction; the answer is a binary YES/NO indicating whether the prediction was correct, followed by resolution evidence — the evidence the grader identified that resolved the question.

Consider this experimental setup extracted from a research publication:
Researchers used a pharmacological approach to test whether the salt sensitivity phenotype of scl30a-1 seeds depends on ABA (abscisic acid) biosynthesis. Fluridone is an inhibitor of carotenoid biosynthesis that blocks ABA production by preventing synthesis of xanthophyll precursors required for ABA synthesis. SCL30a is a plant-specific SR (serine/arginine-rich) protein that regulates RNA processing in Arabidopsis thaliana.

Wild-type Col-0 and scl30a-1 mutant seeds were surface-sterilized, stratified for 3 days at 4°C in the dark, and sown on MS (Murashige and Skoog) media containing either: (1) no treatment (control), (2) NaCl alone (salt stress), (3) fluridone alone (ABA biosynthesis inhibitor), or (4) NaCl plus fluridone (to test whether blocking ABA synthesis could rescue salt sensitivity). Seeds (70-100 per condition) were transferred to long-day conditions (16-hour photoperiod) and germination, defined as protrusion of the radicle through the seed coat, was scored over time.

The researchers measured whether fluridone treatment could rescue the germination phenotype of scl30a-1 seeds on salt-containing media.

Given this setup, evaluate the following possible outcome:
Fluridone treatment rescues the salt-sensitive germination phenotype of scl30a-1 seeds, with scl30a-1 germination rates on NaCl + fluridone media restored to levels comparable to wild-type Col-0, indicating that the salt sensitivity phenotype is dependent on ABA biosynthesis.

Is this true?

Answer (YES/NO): YES